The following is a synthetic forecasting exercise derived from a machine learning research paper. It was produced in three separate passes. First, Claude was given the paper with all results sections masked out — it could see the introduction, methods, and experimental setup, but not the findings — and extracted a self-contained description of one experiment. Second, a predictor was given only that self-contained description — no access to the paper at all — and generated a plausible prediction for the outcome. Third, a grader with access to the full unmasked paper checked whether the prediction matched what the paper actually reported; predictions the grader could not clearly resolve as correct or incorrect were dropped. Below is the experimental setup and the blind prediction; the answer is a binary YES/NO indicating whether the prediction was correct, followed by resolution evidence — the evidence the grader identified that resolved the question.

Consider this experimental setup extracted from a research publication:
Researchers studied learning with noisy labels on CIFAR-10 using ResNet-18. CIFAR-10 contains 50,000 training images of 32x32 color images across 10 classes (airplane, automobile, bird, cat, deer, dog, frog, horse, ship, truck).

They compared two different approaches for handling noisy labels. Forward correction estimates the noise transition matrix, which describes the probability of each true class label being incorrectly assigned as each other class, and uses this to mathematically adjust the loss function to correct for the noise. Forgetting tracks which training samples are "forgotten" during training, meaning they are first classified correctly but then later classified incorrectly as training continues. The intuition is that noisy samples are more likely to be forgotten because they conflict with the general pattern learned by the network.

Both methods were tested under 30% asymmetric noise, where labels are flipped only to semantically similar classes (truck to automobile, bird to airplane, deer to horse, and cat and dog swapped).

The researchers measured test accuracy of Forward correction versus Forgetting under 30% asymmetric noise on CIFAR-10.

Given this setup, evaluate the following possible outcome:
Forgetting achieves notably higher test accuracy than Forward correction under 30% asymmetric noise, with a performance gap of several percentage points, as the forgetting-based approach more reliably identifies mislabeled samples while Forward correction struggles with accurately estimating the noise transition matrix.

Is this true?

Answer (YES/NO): NO